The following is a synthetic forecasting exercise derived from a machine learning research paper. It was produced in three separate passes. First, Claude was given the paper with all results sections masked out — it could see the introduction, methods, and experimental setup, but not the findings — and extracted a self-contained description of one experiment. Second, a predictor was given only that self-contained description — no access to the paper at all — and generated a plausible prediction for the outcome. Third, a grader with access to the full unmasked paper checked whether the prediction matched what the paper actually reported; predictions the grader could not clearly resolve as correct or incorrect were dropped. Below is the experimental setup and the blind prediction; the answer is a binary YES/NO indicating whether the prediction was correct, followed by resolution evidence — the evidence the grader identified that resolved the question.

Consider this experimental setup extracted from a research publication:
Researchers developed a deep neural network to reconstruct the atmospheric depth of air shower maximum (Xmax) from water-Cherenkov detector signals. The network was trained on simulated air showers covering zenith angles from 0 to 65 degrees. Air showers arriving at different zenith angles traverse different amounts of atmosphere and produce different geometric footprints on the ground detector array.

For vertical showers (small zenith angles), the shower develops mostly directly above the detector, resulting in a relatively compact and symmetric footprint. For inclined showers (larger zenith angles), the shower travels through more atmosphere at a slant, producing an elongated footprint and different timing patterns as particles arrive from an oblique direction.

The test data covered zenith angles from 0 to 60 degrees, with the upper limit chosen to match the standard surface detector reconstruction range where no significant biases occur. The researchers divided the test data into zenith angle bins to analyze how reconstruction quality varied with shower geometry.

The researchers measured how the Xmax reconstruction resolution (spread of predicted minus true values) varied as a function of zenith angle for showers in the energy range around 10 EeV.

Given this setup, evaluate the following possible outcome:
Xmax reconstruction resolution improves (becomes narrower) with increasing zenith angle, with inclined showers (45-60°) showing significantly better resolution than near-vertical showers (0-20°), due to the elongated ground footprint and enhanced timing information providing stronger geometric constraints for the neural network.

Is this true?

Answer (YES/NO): NO